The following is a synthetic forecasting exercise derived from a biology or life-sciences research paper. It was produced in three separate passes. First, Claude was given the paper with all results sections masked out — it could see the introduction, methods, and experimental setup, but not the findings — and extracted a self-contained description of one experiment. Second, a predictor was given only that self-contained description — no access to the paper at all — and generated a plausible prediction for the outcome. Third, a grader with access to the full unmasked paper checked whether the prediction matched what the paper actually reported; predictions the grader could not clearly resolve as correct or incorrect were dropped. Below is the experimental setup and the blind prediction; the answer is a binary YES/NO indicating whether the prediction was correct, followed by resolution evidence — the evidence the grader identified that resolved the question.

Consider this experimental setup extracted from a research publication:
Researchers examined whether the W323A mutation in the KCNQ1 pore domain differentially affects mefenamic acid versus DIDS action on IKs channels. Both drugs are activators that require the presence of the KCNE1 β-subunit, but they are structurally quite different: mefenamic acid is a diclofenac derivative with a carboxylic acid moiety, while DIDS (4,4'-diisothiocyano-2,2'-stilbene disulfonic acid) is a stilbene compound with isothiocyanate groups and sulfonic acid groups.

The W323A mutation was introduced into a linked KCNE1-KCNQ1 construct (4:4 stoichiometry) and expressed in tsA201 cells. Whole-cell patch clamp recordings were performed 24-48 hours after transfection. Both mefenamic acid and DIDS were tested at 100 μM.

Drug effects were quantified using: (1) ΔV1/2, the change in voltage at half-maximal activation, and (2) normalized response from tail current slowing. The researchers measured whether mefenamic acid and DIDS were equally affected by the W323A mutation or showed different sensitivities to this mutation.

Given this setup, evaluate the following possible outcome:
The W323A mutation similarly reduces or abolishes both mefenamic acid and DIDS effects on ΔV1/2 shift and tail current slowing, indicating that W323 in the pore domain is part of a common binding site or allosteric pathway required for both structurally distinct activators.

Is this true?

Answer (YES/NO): NO